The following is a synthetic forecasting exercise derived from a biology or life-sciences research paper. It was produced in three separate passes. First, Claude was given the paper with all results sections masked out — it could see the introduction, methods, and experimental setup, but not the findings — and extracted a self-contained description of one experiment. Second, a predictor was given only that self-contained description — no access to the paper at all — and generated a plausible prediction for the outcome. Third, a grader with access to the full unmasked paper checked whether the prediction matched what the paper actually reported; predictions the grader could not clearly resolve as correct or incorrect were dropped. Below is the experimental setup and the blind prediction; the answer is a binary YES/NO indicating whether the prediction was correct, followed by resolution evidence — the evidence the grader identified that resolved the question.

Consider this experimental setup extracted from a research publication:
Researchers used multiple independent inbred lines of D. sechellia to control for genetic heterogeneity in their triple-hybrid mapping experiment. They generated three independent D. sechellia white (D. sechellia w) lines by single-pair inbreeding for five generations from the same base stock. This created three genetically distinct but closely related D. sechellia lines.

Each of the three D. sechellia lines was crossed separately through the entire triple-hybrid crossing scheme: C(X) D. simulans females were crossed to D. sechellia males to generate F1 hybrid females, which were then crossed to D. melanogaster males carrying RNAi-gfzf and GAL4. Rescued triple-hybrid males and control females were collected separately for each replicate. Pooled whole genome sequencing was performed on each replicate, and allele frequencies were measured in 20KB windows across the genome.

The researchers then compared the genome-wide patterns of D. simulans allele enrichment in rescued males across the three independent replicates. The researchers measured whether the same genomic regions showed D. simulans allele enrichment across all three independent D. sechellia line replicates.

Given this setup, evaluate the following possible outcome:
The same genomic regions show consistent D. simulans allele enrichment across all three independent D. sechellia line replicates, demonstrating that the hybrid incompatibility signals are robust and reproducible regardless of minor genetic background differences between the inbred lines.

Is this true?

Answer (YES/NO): YES